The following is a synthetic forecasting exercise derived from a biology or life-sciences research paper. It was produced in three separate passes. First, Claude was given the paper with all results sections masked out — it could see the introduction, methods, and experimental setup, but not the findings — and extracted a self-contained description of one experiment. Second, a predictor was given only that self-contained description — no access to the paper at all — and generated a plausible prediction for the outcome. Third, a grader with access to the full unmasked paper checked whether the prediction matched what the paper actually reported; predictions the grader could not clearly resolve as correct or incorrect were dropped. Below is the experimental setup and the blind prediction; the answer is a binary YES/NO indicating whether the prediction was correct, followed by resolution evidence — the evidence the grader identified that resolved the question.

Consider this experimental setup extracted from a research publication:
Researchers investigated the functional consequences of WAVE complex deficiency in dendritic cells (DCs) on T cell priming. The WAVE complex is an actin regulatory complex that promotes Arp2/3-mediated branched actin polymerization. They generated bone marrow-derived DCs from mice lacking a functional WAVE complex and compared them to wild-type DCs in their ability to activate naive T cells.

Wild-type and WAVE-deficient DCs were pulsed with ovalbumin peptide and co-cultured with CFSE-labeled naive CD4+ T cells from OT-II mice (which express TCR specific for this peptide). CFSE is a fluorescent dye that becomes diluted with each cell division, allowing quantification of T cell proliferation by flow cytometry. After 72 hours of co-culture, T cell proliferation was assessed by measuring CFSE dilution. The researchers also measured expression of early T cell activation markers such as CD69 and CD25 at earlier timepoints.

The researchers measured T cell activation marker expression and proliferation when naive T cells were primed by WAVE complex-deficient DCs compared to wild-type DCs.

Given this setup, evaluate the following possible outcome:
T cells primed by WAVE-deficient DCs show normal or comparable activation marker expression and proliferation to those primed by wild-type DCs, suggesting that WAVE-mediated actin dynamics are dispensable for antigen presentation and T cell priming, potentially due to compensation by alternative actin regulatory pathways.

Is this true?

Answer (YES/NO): NO